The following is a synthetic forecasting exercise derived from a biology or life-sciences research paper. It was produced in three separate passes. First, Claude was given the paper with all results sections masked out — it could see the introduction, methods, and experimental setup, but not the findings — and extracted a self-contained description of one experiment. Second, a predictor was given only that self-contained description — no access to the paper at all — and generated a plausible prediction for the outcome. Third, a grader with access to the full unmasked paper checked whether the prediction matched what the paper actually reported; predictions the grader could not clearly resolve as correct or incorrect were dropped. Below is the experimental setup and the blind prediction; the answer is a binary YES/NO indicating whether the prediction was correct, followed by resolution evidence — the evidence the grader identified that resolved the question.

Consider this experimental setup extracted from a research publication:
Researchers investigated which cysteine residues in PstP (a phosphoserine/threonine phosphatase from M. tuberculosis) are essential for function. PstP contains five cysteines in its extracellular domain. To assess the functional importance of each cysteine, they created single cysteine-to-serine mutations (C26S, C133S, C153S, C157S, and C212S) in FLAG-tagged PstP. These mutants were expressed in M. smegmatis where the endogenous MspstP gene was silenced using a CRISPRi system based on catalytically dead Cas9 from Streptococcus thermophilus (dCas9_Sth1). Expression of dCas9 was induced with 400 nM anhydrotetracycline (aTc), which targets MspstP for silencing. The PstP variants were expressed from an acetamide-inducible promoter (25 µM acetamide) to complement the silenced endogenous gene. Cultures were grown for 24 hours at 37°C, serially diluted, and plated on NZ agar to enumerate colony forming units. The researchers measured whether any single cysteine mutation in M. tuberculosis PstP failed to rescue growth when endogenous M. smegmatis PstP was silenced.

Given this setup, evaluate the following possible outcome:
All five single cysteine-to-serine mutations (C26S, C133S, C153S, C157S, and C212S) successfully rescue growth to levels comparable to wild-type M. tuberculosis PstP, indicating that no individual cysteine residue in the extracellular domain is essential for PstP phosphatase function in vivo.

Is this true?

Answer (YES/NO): NO